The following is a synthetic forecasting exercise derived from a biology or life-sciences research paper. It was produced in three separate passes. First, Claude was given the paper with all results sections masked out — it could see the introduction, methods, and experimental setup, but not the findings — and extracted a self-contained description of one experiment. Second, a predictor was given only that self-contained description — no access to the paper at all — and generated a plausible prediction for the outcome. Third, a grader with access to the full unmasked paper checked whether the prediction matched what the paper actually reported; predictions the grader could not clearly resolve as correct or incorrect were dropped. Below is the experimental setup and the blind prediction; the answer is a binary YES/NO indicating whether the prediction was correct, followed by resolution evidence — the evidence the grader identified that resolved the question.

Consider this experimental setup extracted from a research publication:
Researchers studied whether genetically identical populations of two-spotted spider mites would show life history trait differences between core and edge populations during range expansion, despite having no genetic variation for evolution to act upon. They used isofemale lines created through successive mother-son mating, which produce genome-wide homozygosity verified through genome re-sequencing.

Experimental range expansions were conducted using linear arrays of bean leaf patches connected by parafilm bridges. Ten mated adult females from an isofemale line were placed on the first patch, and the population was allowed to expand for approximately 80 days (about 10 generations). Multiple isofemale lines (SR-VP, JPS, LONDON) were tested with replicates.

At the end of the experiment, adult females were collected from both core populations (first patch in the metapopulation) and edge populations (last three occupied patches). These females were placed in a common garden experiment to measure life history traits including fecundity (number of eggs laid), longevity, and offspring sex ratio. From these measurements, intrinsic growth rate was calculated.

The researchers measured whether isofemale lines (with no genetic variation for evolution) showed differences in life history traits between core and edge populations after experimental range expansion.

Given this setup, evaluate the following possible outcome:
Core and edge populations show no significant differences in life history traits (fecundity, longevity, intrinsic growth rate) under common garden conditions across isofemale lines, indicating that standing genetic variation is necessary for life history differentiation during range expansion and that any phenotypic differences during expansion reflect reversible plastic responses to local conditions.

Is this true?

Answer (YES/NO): YES